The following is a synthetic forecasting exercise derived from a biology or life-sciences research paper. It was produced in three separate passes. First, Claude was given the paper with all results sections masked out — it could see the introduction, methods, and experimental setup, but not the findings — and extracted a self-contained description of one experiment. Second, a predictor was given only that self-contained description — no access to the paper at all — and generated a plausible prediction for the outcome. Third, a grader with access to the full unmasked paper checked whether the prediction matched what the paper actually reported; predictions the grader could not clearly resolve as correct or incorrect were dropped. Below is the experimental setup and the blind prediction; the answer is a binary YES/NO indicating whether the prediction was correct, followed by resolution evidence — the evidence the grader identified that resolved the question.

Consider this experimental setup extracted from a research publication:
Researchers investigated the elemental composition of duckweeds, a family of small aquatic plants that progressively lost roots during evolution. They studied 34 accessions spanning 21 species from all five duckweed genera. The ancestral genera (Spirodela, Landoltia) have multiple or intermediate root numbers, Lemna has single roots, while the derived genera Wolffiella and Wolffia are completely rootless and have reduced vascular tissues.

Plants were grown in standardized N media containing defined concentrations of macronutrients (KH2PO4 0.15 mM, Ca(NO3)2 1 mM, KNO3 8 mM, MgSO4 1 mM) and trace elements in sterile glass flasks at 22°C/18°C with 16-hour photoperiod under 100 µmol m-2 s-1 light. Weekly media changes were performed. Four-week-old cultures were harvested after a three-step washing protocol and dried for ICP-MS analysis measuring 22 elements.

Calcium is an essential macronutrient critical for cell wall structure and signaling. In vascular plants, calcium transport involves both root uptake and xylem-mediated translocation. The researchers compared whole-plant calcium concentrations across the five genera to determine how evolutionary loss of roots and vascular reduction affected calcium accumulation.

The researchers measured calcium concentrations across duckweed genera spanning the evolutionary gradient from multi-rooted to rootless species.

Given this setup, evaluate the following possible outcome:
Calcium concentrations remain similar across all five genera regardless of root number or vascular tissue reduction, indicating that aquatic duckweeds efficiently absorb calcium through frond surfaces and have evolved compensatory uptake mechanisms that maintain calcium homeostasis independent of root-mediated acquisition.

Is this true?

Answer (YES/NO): NO